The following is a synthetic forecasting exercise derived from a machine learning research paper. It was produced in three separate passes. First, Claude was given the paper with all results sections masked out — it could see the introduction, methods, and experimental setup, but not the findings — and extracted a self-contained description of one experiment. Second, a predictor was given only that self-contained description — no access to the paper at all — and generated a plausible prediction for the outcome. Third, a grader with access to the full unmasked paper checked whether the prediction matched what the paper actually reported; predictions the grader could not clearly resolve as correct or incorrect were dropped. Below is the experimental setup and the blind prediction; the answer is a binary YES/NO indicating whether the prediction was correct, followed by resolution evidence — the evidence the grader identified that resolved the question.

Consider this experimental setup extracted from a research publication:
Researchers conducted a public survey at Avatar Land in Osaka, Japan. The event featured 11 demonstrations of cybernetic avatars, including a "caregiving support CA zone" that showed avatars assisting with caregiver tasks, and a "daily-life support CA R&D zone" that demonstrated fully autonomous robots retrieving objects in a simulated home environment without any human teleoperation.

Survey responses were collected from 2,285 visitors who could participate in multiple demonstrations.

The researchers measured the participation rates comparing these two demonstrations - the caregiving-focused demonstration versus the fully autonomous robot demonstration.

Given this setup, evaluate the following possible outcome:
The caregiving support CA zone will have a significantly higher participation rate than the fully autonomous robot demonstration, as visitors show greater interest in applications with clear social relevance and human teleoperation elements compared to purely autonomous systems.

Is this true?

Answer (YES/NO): YES